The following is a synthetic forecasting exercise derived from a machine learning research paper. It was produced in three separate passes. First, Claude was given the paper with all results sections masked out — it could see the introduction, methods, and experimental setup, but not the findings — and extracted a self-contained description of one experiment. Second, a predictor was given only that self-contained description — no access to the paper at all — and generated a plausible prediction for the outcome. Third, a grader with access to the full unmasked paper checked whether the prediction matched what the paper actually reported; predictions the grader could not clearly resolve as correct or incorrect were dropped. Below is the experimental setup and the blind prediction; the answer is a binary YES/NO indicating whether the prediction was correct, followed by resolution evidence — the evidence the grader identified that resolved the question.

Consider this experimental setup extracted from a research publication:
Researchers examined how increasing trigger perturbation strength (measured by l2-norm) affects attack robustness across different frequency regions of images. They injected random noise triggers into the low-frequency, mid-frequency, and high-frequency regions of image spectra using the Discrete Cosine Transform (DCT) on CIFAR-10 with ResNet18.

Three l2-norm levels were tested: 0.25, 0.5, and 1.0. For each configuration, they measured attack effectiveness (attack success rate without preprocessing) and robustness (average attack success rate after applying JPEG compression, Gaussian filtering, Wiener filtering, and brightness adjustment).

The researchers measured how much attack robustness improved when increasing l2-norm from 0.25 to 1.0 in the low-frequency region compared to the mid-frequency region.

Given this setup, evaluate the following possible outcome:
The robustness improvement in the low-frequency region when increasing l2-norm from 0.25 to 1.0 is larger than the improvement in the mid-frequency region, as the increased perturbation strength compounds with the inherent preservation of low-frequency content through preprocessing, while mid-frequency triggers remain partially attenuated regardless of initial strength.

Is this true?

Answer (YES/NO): YES